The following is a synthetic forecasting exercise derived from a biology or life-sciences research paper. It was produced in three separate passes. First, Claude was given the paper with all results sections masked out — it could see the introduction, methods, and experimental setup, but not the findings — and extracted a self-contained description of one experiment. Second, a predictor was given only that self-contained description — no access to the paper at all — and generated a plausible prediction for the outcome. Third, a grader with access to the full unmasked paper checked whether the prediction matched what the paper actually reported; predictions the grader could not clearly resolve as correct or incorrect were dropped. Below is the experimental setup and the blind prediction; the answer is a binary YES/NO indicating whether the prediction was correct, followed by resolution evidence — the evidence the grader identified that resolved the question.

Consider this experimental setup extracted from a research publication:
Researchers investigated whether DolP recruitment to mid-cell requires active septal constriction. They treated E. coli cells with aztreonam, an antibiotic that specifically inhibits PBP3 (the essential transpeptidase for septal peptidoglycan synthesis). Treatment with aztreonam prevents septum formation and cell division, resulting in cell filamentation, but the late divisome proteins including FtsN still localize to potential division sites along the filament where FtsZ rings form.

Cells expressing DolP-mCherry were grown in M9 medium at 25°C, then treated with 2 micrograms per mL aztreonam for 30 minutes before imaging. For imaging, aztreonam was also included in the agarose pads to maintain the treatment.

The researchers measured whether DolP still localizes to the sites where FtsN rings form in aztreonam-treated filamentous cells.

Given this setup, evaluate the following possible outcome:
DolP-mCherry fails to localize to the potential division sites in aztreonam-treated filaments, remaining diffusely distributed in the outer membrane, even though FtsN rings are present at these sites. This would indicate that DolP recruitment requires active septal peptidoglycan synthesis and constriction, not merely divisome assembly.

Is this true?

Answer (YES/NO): YES